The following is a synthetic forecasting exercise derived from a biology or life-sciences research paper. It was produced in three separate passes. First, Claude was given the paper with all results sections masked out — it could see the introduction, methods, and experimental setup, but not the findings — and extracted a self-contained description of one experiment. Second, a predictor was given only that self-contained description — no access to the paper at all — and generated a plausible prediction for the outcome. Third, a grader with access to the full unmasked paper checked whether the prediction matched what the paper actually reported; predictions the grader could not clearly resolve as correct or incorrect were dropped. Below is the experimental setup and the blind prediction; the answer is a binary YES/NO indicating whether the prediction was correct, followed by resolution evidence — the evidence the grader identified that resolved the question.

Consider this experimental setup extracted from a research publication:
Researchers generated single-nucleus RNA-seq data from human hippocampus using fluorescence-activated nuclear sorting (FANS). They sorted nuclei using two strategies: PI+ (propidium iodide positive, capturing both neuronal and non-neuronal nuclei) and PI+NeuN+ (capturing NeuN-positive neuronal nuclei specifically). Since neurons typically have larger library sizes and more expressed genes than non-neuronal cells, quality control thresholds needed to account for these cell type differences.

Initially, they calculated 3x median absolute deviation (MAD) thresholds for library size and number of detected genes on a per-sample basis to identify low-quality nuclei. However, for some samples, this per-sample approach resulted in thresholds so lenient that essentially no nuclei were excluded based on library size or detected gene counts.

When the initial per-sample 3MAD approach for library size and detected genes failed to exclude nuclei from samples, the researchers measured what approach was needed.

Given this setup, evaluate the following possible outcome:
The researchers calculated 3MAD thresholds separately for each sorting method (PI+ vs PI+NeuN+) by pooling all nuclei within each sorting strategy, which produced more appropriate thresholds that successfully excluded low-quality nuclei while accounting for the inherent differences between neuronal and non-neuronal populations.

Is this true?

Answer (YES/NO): NO